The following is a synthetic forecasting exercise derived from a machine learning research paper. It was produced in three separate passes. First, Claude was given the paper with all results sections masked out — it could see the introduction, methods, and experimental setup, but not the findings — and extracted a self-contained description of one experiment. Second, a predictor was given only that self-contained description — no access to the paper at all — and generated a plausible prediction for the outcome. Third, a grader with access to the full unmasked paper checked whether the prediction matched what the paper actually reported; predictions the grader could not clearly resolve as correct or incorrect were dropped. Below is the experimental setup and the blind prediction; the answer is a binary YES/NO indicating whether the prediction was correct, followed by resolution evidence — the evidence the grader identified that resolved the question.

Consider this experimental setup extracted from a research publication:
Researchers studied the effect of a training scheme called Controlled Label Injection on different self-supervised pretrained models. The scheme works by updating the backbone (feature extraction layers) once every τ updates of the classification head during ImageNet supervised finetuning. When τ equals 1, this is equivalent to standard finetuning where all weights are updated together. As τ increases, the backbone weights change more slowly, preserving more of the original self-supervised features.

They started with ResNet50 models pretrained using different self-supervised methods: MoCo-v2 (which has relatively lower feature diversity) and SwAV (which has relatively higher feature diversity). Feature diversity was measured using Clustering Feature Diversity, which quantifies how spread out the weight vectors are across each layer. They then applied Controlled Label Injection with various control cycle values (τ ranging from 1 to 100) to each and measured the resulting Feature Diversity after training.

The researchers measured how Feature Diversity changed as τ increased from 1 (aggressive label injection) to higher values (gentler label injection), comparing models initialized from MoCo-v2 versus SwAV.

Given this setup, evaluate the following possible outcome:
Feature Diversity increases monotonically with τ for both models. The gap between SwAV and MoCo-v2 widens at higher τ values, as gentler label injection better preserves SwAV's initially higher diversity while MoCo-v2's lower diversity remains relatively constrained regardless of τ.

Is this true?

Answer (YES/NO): NO